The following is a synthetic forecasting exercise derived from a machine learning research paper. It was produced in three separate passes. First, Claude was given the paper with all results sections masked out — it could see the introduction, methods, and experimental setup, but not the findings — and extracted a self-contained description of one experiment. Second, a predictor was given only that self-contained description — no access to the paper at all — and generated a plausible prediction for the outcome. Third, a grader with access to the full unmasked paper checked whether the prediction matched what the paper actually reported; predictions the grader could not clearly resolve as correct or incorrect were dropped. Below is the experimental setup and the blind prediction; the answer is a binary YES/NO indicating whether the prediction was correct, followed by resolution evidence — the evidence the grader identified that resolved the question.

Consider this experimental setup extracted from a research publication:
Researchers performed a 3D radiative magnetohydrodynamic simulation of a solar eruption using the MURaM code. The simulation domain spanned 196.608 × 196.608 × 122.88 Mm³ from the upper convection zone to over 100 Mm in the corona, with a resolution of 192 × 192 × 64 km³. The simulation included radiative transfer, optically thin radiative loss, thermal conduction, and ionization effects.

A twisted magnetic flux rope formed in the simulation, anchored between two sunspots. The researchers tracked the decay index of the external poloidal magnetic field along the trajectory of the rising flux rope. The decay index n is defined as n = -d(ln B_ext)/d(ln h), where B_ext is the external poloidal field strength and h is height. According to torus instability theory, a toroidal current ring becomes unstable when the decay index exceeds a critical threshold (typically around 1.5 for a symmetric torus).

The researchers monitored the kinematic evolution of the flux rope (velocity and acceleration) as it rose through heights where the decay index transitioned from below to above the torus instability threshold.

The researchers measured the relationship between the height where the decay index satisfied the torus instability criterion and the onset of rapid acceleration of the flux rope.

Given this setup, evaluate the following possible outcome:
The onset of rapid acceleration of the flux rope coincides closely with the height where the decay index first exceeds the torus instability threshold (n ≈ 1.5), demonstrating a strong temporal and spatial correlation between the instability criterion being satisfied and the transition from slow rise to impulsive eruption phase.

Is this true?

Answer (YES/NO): YES